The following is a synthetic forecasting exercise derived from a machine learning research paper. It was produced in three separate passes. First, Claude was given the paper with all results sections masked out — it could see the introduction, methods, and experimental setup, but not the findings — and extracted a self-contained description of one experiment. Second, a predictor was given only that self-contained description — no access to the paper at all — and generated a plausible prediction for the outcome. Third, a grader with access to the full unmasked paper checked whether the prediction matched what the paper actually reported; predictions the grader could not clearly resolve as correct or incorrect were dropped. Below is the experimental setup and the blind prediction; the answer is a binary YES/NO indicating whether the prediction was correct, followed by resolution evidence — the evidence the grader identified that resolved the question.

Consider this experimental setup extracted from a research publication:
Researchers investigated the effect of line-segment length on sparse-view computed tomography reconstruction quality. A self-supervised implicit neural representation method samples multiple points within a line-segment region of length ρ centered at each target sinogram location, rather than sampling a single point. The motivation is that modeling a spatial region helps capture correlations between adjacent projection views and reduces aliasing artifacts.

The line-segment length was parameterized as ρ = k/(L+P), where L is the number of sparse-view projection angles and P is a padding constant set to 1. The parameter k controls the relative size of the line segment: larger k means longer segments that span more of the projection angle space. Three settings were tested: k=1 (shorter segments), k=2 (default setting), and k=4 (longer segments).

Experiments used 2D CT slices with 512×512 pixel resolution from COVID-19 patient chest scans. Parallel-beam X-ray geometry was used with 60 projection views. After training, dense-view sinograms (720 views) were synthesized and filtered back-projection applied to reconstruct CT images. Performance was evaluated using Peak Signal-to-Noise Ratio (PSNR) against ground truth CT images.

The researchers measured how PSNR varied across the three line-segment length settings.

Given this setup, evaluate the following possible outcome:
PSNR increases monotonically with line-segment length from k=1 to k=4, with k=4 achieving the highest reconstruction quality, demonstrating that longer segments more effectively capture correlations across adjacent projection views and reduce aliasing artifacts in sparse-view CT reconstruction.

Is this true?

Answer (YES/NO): NO